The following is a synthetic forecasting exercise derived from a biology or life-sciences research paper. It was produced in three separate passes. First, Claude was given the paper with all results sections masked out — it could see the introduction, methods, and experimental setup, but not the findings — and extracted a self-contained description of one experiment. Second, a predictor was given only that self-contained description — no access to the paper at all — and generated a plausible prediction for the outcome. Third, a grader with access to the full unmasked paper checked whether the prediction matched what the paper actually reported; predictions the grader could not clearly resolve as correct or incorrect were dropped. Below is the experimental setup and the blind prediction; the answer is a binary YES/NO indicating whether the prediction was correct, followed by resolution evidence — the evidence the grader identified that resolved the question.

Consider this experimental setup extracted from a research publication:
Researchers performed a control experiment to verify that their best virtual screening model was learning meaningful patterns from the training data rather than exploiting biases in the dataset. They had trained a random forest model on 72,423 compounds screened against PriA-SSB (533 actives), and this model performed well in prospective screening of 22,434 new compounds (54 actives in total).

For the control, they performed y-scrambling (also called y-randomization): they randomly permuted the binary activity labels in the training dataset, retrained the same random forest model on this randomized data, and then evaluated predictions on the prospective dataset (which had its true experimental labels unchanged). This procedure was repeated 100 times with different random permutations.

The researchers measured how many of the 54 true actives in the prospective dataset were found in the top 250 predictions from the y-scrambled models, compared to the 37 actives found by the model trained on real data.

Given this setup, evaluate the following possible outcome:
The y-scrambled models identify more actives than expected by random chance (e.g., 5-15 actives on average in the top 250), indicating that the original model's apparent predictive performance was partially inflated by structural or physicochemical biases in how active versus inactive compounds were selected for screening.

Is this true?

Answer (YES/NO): NO